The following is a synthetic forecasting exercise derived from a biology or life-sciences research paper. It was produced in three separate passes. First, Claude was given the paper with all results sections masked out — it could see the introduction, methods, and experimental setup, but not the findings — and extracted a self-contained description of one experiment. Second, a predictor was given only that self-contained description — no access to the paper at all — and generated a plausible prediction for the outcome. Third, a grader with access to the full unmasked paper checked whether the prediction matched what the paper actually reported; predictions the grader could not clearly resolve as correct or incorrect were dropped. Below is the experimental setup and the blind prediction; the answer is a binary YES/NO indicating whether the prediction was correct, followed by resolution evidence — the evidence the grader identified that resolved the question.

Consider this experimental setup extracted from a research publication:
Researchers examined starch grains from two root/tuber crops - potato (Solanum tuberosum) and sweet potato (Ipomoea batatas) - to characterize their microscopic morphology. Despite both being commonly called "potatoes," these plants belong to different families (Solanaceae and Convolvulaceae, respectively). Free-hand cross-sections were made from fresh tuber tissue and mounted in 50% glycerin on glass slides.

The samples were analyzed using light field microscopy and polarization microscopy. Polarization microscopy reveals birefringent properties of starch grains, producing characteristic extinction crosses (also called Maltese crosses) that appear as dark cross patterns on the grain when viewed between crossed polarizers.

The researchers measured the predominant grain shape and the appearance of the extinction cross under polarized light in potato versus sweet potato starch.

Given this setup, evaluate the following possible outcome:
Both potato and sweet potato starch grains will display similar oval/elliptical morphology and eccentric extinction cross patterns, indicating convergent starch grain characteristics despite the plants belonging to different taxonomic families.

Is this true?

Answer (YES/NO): NO